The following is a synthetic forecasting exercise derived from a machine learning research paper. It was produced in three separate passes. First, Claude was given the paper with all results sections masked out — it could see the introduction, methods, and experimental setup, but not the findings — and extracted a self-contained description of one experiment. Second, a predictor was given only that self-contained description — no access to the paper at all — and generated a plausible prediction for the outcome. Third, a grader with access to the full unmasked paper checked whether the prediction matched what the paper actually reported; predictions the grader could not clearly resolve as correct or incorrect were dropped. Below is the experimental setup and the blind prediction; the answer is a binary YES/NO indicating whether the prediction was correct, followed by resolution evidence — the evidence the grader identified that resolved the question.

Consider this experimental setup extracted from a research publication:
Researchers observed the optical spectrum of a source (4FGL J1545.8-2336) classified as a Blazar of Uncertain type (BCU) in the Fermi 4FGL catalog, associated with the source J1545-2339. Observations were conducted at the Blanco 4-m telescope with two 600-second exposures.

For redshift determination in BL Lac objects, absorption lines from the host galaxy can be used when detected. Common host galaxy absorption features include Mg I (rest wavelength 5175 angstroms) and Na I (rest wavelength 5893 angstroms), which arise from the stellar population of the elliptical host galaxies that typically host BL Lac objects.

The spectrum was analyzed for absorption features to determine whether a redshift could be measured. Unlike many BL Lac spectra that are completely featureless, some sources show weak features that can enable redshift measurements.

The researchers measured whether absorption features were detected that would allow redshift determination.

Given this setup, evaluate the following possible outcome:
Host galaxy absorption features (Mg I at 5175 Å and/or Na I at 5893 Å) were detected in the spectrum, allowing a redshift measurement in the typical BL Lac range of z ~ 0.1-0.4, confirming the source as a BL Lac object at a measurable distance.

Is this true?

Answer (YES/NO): YES